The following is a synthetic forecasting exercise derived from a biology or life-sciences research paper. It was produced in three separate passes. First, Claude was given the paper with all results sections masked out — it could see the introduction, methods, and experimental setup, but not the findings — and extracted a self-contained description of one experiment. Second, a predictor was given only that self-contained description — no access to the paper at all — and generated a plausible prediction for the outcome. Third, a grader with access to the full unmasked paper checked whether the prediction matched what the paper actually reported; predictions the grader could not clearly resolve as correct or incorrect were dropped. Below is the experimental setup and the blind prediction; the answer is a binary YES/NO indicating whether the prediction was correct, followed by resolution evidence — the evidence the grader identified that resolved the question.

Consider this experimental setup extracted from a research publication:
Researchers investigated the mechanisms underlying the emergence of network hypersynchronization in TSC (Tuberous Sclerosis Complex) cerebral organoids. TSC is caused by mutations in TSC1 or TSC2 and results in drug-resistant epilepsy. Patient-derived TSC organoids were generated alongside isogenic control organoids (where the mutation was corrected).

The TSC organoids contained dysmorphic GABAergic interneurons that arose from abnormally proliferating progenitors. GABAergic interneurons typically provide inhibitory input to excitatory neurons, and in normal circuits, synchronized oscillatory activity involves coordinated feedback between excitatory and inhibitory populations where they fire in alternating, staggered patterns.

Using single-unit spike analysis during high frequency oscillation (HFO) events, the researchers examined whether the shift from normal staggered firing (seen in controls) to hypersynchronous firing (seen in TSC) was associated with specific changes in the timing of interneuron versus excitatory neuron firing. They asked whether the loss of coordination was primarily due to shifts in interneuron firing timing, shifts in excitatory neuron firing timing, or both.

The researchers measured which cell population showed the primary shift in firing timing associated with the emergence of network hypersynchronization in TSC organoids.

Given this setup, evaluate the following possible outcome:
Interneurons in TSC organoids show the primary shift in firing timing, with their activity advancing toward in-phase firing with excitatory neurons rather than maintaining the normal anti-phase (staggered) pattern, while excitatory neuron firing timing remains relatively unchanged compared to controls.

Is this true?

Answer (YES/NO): NO